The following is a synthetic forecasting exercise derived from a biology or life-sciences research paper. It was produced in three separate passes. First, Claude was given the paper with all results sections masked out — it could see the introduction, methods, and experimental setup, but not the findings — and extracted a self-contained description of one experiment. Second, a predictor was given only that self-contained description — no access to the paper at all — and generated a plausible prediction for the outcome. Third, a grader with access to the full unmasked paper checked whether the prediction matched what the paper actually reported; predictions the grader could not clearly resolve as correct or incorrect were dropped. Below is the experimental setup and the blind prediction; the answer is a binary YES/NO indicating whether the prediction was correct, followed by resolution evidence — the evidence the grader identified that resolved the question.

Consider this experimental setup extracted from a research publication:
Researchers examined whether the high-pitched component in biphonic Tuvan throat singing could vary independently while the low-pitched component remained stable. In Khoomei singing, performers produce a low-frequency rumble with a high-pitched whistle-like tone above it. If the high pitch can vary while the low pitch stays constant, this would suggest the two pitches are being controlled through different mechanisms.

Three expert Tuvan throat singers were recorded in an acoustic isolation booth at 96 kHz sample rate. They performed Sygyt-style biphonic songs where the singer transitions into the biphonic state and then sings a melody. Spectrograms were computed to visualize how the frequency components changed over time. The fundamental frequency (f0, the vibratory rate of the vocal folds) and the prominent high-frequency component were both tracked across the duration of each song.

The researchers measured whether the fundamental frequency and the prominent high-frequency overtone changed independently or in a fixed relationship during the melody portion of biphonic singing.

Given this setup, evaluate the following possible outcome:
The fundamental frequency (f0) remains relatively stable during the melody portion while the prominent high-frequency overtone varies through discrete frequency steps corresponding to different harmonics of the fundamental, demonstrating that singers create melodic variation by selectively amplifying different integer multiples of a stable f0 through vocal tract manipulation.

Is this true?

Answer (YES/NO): YES